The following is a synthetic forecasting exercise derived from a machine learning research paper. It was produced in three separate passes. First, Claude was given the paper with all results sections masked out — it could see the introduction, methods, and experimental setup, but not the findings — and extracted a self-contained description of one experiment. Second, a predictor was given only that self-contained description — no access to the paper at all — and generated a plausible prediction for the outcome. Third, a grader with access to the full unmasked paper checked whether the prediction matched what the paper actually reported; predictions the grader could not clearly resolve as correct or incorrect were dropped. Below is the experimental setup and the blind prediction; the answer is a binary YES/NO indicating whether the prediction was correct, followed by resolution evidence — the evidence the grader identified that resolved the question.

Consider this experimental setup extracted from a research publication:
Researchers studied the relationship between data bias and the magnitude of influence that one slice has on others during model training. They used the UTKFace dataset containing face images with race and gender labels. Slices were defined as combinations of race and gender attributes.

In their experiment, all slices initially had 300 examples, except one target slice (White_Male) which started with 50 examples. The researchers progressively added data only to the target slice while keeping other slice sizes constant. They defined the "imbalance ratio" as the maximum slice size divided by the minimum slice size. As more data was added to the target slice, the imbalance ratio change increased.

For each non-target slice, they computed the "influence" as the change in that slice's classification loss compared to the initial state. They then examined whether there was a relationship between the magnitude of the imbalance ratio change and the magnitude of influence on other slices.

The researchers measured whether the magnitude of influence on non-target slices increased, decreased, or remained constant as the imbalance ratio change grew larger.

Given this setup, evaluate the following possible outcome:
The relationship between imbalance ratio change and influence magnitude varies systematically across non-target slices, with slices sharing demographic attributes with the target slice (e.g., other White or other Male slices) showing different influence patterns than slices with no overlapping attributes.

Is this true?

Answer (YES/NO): NO